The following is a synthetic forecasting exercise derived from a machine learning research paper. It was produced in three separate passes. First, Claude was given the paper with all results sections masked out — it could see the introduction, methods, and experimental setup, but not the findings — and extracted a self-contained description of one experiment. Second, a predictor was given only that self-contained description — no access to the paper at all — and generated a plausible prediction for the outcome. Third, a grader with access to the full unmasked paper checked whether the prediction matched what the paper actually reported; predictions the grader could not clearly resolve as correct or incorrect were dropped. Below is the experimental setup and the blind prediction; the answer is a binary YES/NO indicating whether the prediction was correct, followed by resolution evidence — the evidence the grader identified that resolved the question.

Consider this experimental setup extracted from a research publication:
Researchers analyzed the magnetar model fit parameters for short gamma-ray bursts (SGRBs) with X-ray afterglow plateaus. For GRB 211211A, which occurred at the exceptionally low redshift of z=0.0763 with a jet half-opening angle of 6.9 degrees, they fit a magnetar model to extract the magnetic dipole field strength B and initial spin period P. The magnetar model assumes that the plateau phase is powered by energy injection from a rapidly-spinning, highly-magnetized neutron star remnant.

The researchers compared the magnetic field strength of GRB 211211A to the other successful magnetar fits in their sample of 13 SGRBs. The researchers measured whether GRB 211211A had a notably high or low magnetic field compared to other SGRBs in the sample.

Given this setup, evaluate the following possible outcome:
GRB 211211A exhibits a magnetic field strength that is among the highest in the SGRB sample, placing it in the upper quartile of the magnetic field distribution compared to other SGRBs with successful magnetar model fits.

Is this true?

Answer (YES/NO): YES